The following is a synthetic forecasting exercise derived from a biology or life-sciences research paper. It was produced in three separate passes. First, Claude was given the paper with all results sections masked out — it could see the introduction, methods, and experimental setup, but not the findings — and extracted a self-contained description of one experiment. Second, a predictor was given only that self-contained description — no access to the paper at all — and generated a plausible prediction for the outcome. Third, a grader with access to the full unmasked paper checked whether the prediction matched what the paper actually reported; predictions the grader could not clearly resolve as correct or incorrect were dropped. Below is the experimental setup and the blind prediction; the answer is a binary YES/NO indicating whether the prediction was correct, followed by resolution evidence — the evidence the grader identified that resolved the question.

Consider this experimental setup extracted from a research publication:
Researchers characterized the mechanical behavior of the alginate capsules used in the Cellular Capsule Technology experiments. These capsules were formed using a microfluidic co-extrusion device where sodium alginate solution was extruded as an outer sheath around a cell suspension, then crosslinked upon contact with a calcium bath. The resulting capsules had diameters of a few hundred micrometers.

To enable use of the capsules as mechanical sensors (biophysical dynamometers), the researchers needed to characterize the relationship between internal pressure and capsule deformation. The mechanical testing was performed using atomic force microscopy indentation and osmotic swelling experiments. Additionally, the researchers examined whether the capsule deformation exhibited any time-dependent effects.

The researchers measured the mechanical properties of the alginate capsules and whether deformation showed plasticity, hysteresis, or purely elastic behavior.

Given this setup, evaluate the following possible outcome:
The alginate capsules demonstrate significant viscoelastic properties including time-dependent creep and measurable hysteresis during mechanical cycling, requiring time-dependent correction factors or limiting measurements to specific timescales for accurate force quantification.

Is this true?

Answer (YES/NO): NO